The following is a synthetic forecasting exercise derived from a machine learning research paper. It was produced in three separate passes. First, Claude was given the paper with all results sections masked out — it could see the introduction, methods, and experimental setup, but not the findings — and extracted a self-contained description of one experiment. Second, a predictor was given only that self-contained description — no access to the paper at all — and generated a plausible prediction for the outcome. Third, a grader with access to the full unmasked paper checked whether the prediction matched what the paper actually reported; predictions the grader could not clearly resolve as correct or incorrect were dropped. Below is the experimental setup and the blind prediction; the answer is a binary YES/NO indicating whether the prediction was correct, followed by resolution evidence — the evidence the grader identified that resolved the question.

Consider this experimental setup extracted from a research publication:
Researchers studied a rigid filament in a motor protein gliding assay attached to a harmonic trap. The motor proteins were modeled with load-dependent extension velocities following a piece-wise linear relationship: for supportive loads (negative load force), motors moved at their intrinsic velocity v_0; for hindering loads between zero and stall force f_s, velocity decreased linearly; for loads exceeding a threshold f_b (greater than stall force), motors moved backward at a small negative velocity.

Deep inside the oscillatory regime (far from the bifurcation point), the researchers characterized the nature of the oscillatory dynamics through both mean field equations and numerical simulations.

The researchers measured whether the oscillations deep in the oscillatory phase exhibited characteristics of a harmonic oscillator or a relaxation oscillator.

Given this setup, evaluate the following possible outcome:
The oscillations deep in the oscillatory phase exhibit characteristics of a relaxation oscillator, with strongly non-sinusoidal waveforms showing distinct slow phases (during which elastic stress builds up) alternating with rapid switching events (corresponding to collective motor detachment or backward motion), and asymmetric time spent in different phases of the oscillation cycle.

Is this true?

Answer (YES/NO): YES